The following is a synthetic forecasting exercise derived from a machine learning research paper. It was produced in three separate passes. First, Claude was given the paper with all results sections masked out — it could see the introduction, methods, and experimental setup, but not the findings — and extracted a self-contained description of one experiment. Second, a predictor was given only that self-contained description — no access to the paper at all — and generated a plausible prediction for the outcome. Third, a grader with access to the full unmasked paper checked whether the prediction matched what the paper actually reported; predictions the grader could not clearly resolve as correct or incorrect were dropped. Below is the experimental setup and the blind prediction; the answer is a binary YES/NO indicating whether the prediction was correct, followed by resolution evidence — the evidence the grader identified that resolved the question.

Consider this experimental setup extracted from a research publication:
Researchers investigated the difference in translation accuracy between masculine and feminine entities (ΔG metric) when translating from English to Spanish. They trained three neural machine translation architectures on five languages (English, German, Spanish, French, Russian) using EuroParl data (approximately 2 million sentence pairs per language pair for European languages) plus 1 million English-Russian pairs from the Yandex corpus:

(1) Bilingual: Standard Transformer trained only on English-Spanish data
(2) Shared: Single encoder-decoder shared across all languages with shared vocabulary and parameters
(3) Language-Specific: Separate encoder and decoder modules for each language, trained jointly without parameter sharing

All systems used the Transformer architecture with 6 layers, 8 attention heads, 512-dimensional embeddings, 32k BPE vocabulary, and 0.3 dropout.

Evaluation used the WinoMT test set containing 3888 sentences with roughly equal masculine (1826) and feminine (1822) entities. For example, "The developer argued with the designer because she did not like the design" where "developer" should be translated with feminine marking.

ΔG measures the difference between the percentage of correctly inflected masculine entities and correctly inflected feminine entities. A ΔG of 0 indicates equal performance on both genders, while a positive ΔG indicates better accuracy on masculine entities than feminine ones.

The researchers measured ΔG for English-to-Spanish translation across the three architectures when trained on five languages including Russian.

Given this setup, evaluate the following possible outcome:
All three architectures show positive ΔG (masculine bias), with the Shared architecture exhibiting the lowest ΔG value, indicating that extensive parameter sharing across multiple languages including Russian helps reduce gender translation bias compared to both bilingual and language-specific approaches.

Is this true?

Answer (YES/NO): NO